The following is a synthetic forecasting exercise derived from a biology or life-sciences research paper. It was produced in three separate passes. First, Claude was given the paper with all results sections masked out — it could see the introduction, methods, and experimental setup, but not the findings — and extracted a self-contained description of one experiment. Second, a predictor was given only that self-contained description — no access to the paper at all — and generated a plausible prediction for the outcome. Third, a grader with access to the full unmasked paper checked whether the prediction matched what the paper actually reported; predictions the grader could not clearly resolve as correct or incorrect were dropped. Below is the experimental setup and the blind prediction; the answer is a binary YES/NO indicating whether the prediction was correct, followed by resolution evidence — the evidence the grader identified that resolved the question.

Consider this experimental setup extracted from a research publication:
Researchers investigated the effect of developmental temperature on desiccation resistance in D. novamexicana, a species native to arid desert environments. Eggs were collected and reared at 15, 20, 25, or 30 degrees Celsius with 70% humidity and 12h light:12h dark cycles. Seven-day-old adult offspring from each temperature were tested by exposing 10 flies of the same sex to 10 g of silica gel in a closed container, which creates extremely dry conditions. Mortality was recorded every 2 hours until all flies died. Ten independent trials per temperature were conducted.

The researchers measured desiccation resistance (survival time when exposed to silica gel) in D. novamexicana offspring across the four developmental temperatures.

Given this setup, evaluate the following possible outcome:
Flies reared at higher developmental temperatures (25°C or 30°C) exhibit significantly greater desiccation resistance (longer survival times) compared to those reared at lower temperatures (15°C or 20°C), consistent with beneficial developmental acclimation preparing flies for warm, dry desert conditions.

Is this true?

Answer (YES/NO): YES